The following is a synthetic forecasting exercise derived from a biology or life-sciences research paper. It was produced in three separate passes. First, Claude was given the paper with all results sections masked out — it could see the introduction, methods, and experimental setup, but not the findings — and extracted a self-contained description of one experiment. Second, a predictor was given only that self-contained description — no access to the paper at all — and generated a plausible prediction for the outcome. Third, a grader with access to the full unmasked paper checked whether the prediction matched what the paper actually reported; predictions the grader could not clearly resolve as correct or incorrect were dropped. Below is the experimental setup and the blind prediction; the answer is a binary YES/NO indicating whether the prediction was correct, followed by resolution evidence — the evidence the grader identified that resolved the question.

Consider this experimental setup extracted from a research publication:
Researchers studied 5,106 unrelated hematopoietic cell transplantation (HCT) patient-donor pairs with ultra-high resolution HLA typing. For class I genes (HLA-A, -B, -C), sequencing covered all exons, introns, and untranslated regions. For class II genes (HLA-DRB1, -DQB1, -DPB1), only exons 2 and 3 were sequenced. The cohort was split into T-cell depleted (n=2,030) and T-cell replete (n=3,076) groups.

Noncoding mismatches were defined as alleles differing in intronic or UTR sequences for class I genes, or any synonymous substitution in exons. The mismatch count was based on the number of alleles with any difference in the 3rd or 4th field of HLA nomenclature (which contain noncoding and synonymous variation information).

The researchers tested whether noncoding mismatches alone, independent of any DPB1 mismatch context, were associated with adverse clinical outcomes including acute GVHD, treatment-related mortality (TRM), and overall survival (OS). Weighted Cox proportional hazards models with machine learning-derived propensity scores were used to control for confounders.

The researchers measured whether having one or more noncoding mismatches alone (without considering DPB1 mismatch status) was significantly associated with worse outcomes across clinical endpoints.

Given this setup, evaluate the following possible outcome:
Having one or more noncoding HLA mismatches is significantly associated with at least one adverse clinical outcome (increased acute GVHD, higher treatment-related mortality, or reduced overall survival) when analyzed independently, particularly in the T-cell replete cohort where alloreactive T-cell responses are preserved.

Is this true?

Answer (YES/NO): NO